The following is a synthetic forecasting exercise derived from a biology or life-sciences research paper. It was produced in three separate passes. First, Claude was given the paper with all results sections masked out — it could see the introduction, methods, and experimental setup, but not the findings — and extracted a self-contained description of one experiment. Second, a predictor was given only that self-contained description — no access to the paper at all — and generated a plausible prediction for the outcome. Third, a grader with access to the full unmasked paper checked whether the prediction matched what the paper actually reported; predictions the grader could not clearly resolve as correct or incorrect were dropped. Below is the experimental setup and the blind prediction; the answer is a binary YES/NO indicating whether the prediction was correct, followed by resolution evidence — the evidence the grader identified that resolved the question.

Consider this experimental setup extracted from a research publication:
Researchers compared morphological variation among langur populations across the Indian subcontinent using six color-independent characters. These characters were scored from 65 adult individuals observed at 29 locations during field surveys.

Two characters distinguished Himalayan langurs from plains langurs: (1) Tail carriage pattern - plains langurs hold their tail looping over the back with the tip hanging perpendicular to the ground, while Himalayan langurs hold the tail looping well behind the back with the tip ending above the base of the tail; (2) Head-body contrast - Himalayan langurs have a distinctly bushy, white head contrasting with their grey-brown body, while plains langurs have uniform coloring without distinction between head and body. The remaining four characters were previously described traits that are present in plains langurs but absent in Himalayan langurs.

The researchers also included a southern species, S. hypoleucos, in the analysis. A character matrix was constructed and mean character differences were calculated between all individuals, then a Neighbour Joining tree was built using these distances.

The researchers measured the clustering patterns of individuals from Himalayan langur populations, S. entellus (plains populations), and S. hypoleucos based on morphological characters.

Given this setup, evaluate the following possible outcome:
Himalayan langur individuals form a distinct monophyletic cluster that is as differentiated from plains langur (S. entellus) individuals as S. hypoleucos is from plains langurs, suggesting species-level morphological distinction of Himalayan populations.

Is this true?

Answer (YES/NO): NO